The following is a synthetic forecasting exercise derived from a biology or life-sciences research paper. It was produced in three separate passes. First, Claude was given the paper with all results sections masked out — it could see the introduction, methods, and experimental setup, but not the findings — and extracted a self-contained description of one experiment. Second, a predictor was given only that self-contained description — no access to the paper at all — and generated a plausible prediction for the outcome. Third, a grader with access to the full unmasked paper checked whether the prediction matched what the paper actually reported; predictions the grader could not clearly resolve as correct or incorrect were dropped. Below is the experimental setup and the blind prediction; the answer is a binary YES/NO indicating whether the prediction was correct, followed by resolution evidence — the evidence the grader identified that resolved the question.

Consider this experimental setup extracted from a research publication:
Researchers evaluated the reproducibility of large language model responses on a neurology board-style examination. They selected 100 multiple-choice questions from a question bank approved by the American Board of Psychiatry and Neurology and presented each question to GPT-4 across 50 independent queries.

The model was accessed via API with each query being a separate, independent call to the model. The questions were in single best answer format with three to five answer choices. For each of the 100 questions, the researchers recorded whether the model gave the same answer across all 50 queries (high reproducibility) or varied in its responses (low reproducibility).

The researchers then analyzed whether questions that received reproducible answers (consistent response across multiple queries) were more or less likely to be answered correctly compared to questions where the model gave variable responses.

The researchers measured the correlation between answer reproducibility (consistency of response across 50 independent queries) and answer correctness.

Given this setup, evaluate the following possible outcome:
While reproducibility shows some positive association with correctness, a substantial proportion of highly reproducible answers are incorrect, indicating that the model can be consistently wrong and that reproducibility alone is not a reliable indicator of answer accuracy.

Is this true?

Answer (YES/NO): NO